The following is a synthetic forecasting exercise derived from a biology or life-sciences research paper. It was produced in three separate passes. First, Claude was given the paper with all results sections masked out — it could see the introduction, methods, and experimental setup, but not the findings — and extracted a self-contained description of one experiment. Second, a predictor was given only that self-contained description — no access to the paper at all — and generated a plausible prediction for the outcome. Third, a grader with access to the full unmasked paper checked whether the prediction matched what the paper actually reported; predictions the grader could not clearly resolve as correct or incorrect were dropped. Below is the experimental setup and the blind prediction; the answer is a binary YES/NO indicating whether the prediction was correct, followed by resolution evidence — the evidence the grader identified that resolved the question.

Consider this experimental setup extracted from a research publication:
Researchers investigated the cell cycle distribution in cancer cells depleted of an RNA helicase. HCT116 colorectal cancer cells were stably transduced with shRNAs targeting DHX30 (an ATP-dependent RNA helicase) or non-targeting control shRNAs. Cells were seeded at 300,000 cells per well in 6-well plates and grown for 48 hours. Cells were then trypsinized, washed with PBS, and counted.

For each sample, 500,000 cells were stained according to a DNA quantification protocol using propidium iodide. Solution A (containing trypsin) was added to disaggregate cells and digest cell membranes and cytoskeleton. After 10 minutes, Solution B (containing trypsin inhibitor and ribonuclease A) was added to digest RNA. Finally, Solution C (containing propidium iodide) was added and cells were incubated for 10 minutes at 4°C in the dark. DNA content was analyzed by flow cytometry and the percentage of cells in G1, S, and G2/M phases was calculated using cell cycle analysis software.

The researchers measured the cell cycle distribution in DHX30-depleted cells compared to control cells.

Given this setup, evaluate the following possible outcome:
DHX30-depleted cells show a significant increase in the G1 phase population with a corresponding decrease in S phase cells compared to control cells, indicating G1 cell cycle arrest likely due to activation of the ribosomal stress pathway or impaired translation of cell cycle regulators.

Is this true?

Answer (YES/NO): NO